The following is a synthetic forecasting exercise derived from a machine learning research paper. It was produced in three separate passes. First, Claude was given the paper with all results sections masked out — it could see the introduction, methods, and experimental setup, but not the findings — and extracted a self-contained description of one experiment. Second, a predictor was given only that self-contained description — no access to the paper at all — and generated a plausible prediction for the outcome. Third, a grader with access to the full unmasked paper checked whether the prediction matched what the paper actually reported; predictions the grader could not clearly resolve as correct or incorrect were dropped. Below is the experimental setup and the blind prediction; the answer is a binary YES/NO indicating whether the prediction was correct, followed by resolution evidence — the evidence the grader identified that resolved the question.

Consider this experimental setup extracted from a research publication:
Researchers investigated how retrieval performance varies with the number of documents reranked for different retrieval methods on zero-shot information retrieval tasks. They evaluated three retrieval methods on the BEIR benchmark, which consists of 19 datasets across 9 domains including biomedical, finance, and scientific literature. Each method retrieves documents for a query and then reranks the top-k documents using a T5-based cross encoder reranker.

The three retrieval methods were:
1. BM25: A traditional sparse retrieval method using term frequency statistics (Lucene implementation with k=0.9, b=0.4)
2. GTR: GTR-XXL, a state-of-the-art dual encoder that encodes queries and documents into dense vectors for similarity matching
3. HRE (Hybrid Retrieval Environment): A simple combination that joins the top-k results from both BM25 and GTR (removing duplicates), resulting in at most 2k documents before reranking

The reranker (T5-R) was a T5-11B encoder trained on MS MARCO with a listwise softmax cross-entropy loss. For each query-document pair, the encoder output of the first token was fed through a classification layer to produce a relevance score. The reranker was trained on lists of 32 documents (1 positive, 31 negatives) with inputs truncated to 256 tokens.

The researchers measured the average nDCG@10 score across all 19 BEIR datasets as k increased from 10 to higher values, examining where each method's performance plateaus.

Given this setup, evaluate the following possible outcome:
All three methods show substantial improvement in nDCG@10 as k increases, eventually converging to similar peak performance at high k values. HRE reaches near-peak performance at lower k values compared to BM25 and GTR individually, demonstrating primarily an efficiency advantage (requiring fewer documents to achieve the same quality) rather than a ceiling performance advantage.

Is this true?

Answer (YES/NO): NO